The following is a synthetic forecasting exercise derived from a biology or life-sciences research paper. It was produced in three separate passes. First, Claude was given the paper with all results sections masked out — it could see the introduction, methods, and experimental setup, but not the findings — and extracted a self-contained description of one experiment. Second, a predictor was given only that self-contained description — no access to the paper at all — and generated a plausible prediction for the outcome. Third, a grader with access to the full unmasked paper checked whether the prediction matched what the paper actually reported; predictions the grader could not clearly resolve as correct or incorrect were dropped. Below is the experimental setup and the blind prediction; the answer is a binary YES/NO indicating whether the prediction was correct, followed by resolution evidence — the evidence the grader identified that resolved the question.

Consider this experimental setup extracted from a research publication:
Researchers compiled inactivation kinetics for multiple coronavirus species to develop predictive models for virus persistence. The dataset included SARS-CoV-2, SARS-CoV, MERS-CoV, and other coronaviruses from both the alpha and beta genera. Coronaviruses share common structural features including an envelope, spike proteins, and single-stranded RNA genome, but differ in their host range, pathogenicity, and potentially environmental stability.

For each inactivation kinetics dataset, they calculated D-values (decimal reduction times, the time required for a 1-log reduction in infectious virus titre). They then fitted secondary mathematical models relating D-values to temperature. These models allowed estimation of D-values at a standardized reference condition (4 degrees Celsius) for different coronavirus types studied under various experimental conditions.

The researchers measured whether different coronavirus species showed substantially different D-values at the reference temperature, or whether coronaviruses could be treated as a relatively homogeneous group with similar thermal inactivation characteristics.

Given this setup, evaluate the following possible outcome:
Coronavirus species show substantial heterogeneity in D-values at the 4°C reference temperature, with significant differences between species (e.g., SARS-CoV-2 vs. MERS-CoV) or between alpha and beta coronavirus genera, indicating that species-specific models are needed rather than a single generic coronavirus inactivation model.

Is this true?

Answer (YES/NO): NO